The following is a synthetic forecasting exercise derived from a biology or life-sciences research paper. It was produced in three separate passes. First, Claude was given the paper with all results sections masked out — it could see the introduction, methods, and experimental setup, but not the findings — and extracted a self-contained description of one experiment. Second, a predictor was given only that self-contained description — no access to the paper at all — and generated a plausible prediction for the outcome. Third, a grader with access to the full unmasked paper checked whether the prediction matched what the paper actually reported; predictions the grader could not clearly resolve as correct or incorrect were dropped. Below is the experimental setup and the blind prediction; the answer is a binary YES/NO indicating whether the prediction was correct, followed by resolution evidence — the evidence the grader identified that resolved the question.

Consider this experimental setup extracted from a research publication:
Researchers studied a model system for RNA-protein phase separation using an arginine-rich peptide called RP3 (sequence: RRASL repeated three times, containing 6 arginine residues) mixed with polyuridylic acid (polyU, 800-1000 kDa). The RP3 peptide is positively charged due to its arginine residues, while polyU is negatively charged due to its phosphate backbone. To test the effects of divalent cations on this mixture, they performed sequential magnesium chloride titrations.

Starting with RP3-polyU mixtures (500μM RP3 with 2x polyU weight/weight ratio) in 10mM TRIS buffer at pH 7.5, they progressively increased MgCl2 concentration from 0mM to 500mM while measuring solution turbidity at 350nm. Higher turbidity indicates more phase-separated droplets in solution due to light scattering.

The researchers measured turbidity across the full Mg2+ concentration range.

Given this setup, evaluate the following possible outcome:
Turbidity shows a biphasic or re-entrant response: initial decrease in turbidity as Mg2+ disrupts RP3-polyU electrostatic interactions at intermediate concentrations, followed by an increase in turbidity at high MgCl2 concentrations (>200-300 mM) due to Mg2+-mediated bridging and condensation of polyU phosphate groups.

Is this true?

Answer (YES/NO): YES